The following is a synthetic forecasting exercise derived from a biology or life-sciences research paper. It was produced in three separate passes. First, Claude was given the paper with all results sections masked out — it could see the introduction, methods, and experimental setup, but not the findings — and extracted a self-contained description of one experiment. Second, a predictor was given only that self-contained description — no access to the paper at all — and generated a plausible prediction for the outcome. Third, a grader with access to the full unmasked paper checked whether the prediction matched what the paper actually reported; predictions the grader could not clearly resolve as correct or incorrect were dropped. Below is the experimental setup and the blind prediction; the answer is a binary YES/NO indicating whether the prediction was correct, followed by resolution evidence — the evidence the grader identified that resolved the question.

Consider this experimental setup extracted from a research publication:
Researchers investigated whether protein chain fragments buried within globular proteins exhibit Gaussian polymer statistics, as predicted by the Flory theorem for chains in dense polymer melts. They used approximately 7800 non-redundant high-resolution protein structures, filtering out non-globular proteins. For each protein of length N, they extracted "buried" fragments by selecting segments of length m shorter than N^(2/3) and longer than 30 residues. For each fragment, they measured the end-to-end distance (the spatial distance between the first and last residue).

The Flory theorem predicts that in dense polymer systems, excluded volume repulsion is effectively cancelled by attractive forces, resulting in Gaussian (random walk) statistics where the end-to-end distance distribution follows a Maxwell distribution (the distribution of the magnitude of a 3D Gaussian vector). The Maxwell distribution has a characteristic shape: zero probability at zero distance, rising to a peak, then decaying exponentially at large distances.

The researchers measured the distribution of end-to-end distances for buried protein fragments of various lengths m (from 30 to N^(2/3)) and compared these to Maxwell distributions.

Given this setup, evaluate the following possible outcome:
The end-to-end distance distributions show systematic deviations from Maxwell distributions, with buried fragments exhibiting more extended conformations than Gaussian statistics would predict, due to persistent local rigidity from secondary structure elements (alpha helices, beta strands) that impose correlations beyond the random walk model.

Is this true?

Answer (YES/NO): NO